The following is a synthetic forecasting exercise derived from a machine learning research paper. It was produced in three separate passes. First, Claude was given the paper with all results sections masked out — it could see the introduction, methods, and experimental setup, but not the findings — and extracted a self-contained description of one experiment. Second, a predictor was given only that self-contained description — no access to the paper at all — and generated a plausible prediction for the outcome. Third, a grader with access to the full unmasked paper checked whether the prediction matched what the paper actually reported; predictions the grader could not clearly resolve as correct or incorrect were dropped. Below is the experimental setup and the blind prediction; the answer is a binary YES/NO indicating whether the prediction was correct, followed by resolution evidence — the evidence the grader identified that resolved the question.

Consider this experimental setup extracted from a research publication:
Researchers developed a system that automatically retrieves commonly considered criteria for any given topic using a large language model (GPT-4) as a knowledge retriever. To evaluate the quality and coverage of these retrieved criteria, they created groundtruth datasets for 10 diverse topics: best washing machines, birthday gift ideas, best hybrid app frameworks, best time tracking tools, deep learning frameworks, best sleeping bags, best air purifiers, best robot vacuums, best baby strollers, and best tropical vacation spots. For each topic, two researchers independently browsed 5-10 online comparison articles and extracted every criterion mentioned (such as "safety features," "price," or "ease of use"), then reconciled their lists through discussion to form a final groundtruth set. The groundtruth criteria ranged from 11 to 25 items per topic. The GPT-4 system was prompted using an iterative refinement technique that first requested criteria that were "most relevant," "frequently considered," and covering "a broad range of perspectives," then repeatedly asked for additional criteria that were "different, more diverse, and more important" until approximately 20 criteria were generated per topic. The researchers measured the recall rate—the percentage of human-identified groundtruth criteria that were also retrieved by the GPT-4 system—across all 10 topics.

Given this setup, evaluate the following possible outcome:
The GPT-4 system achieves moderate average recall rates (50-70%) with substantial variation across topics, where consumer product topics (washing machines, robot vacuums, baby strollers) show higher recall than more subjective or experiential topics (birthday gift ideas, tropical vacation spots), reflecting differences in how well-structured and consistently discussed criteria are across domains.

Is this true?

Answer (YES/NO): NO